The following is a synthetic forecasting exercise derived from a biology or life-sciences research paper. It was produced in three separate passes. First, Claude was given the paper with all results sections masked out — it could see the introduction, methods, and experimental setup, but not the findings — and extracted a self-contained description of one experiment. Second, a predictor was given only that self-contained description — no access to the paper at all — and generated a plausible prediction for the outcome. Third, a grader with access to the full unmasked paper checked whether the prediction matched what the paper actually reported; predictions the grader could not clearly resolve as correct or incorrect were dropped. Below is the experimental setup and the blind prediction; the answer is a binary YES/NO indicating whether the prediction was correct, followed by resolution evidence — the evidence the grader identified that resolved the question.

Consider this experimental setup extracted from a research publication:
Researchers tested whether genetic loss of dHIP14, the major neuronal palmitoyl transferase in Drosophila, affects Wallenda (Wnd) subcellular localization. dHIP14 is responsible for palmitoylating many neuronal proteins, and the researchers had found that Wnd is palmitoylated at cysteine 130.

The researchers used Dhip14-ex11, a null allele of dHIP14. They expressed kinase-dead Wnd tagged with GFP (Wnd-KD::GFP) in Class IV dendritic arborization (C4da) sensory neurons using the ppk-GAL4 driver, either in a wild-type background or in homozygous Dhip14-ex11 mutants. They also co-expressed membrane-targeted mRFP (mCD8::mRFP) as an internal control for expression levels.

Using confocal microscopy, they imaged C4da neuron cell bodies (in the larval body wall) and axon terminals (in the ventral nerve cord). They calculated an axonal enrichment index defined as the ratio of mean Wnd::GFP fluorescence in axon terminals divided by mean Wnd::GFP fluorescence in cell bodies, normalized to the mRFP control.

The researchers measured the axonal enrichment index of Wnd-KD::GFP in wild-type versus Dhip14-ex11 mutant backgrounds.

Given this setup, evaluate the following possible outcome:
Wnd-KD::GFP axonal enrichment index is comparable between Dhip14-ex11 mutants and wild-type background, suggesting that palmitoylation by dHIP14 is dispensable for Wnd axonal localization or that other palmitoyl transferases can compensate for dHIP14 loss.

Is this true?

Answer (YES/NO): NO